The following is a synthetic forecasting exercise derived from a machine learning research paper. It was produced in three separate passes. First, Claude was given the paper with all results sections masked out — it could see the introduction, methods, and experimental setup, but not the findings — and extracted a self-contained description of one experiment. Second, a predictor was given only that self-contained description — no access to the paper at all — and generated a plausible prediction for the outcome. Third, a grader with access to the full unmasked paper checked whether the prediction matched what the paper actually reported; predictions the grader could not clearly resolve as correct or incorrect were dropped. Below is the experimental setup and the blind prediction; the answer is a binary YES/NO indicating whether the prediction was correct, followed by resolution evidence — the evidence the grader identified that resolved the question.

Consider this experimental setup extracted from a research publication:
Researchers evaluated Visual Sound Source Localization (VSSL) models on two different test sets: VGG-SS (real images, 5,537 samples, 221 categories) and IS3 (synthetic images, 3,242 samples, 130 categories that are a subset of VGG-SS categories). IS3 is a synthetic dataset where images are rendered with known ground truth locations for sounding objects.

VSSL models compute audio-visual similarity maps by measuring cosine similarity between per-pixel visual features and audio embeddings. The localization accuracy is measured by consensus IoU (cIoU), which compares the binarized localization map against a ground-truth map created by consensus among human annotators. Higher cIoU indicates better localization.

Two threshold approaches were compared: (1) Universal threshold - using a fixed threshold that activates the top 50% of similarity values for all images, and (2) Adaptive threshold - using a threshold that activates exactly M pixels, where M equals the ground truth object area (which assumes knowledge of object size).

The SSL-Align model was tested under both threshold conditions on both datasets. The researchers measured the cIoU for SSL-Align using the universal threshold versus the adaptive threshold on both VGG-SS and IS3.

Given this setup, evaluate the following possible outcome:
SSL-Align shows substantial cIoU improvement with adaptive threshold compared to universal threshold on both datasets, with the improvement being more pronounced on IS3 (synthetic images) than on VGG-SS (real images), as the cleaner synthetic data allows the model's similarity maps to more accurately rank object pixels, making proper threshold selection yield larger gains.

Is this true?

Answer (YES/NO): YES